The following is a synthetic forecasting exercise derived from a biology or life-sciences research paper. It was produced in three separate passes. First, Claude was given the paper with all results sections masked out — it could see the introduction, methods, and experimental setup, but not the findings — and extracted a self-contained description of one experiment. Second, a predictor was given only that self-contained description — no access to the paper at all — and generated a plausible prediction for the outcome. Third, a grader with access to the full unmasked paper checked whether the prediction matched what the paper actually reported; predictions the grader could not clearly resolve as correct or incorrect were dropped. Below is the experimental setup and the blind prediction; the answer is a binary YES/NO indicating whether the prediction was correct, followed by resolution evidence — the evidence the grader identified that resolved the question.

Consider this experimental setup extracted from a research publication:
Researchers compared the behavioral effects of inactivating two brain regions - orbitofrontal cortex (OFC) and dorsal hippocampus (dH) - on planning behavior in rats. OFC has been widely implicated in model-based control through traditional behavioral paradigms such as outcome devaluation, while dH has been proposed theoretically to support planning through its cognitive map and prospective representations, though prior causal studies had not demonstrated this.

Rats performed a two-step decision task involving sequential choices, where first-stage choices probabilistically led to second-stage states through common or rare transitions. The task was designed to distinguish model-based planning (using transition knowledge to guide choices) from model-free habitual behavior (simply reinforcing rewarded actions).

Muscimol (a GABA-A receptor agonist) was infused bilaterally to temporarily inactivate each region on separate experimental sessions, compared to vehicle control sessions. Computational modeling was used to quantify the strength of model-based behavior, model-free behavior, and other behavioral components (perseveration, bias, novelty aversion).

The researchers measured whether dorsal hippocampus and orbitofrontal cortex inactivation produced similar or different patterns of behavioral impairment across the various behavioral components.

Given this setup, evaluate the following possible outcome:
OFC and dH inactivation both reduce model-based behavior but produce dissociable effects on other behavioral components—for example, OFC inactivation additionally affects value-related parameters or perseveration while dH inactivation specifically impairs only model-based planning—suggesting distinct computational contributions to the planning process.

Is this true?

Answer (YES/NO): NO